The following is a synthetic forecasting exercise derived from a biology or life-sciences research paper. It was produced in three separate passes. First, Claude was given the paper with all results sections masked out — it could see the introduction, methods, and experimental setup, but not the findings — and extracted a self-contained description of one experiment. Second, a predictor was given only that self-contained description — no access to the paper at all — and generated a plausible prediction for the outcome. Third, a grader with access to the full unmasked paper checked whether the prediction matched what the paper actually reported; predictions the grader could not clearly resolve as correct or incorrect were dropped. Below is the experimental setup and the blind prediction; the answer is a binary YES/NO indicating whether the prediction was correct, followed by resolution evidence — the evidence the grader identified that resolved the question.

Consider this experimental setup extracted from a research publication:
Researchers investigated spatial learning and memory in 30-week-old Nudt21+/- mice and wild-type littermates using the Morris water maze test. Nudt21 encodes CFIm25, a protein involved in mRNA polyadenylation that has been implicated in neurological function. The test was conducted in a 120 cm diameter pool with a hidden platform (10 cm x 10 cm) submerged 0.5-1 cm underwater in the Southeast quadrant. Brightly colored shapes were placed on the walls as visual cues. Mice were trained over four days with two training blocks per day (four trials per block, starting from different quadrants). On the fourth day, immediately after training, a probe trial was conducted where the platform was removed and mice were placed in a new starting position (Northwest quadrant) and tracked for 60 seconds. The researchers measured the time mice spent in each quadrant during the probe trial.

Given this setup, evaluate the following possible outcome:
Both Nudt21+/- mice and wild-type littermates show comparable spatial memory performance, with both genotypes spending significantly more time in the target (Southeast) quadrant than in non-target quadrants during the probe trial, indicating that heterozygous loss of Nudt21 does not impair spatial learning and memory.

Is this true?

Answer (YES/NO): NO